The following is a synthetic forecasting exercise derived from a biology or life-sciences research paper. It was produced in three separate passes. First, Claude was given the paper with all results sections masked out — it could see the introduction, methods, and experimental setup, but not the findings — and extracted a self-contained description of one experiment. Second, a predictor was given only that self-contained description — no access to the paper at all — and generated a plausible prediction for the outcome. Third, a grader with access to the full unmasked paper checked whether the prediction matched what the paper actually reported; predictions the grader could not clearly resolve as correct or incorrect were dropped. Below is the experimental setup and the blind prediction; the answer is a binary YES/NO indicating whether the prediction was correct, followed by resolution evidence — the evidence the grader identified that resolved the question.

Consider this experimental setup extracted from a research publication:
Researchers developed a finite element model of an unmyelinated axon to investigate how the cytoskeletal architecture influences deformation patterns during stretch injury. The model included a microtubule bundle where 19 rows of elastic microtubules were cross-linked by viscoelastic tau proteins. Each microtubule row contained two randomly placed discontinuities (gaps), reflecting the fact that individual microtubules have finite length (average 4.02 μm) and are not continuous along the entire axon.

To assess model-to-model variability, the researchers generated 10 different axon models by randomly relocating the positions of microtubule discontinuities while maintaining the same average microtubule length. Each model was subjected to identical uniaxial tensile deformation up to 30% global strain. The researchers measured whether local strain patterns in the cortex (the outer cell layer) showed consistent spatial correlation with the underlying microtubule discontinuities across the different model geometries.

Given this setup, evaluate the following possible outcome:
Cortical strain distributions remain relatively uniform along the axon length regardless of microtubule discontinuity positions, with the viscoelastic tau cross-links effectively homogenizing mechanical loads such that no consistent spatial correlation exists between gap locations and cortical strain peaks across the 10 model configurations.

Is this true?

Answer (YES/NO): NO